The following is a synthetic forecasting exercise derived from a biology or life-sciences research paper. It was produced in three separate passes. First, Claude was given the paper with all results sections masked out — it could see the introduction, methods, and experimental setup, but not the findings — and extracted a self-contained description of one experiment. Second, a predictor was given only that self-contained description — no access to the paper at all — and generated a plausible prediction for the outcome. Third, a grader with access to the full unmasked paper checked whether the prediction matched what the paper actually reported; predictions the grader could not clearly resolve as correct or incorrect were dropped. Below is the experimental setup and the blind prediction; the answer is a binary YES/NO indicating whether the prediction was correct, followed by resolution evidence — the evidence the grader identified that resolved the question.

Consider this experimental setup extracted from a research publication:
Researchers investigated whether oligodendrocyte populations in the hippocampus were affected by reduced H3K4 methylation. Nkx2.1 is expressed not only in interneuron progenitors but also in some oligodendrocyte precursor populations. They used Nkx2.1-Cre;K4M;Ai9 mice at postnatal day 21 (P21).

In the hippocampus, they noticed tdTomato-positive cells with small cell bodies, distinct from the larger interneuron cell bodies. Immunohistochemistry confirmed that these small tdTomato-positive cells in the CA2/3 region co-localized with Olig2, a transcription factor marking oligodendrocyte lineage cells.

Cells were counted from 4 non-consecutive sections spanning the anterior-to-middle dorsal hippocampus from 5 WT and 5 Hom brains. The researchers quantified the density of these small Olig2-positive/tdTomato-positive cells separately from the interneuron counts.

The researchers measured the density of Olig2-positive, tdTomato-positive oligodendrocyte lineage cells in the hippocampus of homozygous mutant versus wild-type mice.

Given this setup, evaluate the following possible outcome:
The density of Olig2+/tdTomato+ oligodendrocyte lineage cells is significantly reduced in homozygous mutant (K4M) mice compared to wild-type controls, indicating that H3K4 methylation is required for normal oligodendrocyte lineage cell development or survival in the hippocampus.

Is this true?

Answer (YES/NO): YES